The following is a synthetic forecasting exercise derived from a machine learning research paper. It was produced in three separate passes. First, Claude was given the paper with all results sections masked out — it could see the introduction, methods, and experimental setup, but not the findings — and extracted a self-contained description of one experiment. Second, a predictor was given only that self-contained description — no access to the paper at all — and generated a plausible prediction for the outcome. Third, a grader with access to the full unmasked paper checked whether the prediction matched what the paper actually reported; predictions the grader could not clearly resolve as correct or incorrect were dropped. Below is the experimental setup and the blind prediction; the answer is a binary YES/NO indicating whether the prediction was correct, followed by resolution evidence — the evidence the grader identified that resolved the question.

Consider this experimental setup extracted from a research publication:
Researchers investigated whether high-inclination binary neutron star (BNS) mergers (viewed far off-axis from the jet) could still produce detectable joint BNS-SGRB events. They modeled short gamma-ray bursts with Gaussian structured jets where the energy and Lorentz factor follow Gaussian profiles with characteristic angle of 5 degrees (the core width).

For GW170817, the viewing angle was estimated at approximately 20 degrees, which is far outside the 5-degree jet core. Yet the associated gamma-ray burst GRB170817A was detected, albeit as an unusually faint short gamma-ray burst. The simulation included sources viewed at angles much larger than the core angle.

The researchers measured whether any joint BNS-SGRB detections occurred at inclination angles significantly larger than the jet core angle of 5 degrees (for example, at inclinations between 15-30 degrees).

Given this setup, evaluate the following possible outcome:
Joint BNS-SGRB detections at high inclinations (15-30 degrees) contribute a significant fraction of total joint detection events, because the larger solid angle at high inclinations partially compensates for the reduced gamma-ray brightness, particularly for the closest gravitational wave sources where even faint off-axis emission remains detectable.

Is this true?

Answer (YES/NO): NO